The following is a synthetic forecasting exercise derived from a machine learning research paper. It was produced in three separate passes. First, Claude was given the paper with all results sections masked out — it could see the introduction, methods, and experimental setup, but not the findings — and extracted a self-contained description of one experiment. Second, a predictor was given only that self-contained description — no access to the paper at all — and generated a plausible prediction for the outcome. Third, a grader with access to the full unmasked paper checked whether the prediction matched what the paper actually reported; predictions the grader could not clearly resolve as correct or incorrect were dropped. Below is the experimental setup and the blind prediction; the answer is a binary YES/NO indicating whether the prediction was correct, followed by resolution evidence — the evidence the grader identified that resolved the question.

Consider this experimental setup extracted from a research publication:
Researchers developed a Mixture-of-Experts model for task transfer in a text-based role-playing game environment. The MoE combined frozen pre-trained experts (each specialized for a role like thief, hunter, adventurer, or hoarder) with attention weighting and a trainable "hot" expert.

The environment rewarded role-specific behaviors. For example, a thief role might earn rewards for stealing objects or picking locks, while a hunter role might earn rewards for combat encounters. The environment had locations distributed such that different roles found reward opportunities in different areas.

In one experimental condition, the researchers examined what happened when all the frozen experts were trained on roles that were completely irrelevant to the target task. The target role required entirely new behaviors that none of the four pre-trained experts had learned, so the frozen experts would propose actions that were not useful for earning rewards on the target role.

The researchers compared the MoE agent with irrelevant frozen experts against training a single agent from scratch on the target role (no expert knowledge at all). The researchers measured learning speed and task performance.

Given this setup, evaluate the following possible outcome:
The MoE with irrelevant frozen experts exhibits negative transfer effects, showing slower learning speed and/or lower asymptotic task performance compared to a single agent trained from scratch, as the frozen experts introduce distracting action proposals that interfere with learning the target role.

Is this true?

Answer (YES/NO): YES